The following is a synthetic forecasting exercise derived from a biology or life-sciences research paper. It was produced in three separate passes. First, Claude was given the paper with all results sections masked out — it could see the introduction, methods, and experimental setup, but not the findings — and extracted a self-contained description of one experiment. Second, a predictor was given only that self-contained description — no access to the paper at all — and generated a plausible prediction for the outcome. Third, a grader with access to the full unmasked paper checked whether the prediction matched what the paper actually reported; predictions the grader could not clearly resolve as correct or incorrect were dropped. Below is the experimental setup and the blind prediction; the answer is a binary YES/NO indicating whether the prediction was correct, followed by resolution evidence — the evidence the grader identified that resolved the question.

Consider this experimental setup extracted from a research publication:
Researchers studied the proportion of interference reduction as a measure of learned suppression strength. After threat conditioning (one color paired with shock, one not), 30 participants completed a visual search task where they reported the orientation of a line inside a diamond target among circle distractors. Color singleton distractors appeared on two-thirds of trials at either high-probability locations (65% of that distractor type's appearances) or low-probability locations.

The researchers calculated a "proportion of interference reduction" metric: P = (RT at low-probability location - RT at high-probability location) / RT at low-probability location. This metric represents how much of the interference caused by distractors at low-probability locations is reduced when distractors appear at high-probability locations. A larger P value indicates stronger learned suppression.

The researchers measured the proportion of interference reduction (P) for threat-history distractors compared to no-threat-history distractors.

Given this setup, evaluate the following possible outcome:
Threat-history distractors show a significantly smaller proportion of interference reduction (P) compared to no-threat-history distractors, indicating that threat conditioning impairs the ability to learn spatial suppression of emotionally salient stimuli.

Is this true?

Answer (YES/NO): NO